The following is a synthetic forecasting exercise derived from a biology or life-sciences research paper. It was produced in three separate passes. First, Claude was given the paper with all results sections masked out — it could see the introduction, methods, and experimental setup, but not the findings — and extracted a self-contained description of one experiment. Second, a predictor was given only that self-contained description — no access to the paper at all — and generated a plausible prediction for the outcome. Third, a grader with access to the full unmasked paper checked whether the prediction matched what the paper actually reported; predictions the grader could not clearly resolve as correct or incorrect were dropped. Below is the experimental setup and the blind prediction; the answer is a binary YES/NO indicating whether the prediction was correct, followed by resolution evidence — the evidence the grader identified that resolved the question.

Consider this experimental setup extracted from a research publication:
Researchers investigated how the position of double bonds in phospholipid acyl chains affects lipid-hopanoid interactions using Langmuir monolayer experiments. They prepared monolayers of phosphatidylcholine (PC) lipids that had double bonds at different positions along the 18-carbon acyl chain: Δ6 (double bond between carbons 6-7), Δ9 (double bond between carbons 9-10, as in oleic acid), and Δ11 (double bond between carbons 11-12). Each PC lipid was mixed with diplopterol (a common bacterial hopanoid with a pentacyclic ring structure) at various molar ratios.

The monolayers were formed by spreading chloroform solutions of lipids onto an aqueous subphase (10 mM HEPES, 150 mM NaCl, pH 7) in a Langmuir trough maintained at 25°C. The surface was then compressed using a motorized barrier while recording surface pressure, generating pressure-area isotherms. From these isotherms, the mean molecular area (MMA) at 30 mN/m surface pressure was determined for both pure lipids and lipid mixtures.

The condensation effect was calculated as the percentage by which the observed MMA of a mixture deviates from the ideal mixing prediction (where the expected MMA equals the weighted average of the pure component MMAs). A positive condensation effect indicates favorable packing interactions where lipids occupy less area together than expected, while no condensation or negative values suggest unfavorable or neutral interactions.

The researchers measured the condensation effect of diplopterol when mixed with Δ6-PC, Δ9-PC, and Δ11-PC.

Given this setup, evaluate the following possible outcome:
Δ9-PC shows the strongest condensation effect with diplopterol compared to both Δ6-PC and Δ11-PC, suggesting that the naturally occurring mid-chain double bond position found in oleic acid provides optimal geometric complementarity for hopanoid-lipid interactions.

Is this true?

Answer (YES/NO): NO